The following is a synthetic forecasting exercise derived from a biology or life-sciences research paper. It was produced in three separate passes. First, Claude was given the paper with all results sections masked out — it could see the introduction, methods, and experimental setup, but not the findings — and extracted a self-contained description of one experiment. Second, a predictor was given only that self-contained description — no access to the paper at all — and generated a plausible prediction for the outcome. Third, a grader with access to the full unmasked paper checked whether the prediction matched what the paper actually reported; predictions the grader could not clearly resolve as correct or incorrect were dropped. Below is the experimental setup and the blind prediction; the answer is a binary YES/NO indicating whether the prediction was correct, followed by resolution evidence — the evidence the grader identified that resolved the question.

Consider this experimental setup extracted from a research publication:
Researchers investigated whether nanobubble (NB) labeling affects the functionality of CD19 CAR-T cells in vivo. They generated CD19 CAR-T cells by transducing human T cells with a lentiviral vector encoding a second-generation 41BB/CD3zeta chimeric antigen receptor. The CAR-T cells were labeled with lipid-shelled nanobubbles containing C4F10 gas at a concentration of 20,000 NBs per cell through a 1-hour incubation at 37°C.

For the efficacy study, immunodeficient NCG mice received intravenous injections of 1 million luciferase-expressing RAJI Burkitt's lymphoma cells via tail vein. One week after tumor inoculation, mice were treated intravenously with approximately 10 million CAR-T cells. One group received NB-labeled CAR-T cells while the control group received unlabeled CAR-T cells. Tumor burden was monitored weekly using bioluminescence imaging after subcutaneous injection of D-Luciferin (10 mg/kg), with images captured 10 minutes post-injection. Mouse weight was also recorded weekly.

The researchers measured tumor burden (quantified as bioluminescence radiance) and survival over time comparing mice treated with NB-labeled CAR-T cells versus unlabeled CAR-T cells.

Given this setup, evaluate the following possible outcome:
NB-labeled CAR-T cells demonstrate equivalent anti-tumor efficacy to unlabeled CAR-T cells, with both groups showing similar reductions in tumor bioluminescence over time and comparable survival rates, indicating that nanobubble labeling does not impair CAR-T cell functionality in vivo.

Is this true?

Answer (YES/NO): YES